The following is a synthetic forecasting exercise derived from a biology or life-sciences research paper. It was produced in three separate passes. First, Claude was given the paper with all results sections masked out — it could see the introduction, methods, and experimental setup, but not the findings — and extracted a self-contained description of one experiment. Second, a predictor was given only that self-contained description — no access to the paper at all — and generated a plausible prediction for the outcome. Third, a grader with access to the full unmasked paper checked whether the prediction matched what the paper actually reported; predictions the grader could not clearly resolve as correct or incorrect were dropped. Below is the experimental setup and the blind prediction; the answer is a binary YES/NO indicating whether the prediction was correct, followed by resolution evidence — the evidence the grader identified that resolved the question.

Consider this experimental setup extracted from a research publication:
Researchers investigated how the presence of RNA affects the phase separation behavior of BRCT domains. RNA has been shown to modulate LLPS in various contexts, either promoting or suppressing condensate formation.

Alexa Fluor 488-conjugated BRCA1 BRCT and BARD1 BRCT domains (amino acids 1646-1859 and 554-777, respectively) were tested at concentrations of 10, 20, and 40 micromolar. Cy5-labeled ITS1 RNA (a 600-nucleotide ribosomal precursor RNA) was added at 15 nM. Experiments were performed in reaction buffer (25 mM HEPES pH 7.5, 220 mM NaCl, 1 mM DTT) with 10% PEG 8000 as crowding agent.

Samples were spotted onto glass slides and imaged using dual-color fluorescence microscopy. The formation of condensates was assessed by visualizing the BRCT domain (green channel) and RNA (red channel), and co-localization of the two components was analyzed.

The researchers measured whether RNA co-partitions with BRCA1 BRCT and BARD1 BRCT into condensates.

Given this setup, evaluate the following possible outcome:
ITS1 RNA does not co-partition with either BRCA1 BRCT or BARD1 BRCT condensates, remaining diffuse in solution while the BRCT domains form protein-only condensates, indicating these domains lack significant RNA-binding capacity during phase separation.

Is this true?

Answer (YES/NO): NO